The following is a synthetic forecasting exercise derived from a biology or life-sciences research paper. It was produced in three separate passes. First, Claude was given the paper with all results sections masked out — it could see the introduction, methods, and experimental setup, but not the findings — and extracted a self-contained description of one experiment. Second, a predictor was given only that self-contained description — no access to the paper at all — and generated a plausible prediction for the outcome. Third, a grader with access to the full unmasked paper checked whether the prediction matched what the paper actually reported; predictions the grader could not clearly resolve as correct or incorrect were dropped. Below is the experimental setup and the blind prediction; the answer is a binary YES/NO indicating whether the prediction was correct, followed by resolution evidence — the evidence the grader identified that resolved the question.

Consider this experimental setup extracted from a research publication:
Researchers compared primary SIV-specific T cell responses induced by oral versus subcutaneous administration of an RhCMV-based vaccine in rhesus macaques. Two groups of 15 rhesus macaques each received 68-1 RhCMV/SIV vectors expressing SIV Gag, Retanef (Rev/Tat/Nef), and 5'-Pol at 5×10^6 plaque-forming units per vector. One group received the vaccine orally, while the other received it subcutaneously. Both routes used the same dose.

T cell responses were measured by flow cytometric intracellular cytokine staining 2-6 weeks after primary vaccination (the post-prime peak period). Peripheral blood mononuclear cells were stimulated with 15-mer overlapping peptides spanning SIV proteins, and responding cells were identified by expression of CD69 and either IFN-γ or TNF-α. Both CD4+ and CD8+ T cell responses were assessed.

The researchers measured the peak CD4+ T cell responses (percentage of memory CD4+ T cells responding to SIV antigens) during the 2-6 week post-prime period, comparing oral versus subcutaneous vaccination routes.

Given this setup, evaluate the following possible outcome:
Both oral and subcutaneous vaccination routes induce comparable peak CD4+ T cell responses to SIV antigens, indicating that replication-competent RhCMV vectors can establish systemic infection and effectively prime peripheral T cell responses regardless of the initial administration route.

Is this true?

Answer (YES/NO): YES